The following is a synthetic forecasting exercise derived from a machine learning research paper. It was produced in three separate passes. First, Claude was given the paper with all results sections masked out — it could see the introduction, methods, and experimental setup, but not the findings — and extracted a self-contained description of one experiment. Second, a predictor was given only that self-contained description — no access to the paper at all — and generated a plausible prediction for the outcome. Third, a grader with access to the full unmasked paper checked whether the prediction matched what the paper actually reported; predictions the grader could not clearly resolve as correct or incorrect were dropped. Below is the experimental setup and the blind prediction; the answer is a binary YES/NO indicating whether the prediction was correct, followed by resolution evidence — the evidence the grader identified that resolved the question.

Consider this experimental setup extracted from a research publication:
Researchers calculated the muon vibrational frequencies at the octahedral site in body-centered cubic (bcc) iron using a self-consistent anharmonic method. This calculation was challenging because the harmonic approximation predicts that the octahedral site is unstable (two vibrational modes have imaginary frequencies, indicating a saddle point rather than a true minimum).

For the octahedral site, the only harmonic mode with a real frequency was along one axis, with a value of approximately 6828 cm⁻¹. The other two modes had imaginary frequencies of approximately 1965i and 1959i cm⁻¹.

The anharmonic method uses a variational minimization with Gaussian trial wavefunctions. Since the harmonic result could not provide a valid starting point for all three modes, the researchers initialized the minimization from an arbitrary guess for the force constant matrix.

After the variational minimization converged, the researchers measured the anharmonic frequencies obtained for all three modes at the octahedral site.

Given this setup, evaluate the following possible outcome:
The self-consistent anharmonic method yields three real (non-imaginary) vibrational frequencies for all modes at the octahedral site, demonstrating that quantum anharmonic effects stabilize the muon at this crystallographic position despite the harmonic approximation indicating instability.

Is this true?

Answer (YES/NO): YES